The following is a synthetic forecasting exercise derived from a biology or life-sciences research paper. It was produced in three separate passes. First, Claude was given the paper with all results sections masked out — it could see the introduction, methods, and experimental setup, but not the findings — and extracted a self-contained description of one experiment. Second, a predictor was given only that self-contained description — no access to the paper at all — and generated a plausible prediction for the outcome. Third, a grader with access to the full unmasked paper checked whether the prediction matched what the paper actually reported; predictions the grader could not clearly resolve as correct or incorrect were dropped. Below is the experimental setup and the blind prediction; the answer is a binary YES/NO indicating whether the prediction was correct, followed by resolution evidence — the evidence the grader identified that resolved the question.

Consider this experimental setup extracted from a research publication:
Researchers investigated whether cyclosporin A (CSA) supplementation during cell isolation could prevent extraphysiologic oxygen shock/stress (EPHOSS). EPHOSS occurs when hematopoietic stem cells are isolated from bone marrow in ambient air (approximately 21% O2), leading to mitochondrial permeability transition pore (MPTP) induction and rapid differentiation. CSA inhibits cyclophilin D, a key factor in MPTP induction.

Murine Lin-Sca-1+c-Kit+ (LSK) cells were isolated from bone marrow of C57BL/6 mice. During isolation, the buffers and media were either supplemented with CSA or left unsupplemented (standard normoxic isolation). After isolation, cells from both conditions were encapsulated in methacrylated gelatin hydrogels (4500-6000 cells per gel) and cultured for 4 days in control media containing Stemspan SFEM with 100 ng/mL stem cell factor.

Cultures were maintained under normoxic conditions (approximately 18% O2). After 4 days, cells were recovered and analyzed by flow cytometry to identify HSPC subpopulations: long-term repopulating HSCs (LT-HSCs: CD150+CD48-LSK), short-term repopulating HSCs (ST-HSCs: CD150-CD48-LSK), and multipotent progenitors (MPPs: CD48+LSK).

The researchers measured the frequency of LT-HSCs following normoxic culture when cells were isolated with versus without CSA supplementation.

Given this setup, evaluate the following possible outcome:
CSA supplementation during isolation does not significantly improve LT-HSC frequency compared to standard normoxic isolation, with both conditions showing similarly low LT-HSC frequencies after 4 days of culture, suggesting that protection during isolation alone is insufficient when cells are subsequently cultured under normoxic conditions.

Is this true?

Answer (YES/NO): YES